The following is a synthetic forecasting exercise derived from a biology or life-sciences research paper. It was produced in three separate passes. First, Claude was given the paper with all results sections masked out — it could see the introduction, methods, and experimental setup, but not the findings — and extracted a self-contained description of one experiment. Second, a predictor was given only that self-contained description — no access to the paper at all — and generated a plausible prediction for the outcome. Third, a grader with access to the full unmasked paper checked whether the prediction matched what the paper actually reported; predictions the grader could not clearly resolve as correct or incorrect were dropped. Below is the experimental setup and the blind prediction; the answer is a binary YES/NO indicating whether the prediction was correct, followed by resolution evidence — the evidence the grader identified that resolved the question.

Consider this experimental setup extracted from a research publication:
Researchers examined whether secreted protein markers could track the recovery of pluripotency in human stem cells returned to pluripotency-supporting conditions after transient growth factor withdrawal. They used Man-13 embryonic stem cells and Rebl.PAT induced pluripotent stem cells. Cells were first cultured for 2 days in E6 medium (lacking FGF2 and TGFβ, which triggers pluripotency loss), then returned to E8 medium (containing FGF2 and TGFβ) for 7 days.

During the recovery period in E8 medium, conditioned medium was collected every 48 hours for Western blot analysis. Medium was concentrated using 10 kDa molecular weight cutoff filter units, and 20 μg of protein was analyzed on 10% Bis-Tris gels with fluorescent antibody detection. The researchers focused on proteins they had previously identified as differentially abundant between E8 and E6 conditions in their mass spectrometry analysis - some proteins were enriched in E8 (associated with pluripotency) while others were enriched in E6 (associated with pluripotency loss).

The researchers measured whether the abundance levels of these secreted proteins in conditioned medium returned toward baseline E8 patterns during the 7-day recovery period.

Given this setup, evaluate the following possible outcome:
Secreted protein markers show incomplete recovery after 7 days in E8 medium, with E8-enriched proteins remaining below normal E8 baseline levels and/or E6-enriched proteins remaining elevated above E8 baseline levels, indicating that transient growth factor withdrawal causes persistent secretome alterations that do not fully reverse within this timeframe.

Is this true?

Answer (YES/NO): NO